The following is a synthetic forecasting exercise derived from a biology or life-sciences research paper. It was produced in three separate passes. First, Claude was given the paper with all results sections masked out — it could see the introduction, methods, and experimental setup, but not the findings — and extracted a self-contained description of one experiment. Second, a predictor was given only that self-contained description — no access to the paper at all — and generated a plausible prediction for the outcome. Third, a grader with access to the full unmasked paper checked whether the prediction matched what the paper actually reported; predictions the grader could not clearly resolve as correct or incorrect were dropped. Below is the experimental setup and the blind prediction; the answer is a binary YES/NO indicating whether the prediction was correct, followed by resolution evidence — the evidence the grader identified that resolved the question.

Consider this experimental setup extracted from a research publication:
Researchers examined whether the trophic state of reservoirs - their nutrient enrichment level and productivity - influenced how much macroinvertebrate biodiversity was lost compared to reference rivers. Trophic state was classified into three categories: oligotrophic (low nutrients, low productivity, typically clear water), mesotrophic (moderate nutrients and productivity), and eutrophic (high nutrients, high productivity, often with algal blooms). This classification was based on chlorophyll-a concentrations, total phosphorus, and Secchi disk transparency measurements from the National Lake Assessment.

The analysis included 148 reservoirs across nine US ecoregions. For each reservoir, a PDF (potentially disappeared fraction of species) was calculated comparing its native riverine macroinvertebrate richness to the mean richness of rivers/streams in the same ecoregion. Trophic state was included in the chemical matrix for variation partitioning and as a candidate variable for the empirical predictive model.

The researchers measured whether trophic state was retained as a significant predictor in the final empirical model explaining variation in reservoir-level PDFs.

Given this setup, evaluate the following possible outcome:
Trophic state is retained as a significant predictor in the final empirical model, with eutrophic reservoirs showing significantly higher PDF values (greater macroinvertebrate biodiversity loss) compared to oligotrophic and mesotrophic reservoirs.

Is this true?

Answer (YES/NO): NO